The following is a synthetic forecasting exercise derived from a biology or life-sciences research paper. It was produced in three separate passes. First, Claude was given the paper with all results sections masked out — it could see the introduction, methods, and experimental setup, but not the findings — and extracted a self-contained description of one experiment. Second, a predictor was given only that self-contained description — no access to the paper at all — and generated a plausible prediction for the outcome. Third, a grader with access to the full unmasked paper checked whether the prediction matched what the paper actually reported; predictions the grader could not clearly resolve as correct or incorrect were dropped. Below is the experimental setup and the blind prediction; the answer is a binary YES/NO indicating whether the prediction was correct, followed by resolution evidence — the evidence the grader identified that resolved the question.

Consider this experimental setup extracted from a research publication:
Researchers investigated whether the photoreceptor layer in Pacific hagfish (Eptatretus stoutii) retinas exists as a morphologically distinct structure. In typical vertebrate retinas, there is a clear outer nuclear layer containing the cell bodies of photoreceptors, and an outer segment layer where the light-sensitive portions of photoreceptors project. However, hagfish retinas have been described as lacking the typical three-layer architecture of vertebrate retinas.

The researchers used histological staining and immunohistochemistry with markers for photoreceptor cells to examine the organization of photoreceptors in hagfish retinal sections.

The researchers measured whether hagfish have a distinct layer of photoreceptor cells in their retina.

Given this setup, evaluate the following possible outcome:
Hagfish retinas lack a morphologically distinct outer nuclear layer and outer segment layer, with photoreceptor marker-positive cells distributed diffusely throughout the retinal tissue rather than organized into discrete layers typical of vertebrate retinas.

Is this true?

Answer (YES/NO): NO